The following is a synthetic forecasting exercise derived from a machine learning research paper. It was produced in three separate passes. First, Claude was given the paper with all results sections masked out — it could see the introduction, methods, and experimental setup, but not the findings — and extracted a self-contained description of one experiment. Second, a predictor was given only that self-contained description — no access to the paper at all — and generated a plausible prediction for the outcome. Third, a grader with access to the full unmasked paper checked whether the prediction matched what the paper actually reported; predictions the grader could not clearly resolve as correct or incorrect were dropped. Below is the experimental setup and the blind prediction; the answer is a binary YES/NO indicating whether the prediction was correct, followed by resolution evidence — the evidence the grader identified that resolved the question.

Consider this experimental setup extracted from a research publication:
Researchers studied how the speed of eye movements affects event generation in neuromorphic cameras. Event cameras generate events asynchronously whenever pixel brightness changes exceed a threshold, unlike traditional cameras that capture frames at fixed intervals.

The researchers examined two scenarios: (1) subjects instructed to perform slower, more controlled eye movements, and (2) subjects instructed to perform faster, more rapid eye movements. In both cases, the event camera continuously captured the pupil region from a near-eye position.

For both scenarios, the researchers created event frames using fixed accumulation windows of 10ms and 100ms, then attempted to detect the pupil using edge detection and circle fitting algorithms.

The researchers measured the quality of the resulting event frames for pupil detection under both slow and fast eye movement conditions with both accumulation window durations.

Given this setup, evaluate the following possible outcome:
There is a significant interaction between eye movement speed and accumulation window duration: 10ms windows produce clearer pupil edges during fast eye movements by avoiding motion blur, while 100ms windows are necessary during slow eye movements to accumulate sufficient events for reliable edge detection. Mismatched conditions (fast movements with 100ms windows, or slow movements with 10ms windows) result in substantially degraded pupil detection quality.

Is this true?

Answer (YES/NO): NO